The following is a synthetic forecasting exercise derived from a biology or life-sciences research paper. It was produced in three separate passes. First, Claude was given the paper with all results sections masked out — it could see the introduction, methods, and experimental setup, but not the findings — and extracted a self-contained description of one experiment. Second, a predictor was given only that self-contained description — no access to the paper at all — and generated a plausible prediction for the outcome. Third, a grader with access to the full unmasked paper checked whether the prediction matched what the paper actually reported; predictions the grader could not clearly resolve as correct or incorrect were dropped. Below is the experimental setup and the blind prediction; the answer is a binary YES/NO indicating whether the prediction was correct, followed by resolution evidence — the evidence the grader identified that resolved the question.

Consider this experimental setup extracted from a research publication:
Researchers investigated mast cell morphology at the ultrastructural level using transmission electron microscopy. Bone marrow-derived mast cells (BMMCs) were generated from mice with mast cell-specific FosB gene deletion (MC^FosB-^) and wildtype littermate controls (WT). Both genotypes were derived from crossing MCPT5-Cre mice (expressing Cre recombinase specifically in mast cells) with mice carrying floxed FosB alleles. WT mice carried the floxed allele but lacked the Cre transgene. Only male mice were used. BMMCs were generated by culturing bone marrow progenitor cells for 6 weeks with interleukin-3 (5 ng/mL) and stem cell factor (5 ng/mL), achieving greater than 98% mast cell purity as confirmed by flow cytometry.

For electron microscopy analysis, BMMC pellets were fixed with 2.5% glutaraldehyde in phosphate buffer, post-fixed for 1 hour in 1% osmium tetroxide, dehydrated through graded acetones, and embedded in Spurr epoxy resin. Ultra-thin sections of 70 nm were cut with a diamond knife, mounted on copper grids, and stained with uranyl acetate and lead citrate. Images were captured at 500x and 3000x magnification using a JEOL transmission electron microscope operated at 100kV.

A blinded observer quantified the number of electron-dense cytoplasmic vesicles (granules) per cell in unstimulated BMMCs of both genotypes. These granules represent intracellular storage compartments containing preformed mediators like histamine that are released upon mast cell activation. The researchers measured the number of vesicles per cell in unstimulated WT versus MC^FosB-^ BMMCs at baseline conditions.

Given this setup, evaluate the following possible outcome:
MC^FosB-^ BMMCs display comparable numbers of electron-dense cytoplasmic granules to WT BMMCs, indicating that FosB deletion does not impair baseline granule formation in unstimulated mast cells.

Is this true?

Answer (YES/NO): NO